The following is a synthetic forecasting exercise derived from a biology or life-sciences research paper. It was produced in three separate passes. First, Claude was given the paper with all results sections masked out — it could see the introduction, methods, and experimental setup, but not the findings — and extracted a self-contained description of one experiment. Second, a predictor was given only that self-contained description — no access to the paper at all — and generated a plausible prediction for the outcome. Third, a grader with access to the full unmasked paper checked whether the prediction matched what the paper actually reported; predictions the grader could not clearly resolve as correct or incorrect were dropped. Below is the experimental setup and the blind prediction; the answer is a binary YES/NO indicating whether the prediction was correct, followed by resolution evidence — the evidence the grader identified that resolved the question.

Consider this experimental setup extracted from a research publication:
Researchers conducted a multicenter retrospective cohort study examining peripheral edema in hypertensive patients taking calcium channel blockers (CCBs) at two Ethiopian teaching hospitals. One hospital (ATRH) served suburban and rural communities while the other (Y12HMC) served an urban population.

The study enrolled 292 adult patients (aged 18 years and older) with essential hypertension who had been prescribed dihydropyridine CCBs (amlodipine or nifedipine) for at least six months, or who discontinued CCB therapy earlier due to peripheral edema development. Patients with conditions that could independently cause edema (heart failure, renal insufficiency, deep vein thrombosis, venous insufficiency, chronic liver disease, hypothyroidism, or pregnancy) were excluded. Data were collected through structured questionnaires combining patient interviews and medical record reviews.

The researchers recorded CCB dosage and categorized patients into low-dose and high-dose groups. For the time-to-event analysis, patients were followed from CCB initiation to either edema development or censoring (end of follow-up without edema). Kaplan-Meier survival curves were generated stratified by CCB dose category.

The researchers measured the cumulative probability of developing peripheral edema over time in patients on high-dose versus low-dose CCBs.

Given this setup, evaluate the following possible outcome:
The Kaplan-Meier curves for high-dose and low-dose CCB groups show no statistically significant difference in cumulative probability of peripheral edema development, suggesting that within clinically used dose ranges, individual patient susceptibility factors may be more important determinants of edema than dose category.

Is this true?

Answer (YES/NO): NO